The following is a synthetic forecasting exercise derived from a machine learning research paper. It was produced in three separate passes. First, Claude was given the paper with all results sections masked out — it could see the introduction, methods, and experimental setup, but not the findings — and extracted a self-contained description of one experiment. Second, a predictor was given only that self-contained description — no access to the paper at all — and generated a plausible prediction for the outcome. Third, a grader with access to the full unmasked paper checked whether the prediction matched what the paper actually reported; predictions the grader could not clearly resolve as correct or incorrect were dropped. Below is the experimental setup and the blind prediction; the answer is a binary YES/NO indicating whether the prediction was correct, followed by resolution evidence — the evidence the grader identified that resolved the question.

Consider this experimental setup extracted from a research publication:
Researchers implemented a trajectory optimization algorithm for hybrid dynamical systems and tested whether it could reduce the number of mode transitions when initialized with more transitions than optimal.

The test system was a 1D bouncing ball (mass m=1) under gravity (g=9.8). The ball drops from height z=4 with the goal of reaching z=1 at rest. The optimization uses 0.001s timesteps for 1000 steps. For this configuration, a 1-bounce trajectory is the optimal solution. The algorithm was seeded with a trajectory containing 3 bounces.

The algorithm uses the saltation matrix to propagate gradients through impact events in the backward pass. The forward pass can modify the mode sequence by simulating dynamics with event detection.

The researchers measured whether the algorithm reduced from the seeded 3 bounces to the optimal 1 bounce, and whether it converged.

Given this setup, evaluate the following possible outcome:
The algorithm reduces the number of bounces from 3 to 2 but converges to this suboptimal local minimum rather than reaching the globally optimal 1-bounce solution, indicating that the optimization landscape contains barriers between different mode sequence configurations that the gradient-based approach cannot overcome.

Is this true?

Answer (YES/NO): NO